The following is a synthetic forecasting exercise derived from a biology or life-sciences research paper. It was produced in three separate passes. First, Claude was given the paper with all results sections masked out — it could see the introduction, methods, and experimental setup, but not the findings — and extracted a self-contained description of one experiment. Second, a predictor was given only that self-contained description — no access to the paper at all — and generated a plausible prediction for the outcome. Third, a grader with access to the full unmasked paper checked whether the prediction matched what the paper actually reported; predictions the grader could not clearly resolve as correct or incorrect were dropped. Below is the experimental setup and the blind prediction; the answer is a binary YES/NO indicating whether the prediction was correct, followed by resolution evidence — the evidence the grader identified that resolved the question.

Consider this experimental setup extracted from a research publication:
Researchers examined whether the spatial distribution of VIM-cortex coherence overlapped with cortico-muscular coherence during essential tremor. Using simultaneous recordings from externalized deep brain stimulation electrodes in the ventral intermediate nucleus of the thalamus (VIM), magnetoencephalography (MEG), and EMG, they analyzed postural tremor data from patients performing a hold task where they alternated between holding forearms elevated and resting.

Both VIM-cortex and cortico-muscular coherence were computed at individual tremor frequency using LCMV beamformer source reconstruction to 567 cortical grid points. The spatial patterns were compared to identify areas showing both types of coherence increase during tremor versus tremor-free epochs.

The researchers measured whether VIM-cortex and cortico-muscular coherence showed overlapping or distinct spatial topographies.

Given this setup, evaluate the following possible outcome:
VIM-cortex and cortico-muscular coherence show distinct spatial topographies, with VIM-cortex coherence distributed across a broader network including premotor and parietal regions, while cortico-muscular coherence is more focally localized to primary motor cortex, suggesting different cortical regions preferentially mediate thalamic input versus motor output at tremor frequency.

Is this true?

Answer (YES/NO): NO